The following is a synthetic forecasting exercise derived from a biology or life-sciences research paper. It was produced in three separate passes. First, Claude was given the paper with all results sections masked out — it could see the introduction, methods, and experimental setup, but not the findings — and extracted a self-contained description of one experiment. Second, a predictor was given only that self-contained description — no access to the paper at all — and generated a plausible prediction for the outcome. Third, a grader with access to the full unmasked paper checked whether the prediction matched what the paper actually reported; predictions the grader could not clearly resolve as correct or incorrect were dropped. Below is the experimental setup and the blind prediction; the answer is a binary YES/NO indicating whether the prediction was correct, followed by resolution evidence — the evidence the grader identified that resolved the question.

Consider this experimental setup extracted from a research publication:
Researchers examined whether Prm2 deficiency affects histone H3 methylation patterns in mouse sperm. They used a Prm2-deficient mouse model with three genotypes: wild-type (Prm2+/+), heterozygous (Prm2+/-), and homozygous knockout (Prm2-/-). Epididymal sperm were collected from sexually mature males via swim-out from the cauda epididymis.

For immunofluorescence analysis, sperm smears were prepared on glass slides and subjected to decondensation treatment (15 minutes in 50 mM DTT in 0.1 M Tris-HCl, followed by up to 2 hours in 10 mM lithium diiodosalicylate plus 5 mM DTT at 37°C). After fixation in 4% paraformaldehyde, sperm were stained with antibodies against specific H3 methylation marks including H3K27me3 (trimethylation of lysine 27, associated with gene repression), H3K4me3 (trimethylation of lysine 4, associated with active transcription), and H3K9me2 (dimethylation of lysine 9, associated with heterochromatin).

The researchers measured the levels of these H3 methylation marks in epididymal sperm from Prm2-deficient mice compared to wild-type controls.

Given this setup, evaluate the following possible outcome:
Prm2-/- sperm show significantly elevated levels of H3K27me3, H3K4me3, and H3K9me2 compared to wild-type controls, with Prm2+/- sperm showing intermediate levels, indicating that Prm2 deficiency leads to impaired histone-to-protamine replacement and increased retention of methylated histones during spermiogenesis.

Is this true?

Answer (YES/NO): NO